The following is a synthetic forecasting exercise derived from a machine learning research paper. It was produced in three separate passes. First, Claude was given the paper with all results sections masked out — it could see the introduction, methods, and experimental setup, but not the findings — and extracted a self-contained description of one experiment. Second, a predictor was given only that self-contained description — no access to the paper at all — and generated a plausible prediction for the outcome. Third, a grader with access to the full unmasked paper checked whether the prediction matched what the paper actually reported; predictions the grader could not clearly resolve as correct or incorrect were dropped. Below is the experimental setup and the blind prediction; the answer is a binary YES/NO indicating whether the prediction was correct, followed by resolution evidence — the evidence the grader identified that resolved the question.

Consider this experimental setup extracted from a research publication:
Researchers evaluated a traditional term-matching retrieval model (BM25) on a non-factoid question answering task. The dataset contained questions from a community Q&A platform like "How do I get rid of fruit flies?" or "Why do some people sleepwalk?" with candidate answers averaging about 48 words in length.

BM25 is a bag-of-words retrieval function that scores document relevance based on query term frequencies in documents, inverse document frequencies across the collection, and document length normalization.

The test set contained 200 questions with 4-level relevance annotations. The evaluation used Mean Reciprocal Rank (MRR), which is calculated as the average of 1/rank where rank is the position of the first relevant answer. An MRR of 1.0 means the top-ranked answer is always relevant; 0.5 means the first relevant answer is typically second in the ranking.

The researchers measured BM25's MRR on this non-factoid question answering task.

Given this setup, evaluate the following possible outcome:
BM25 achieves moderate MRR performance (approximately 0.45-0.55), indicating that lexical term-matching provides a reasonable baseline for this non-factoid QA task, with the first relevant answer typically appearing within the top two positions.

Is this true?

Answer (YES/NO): YES